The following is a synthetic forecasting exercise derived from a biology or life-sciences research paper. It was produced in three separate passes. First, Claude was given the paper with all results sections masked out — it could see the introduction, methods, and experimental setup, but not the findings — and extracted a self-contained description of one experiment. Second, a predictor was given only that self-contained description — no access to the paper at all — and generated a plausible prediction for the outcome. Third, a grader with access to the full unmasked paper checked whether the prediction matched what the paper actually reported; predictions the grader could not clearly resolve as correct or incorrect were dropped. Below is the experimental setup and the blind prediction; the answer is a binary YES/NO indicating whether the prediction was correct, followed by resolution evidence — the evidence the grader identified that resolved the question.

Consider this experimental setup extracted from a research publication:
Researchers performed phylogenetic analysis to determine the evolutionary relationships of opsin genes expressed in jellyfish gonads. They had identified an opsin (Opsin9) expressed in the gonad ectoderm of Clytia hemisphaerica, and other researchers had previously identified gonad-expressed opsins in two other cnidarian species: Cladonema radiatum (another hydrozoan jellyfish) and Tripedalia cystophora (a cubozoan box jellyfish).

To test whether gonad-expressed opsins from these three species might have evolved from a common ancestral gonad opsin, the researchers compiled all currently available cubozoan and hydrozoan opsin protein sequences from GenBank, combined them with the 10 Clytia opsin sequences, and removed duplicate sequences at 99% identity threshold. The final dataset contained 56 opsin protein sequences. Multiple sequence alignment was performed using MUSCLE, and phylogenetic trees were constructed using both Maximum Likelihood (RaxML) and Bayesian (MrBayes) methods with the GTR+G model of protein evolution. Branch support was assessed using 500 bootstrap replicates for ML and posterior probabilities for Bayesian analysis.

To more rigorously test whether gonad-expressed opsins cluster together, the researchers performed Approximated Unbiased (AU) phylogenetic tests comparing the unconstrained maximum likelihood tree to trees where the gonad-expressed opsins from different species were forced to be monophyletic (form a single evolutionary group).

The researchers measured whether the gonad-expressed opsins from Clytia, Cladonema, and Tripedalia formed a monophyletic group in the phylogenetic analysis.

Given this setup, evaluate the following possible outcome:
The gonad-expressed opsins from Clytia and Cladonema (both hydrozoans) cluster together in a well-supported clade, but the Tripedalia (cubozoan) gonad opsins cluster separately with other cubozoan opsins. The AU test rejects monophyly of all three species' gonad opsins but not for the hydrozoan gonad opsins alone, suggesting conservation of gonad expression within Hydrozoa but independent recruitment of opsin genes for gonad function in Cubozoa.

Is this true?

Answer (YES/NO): NO